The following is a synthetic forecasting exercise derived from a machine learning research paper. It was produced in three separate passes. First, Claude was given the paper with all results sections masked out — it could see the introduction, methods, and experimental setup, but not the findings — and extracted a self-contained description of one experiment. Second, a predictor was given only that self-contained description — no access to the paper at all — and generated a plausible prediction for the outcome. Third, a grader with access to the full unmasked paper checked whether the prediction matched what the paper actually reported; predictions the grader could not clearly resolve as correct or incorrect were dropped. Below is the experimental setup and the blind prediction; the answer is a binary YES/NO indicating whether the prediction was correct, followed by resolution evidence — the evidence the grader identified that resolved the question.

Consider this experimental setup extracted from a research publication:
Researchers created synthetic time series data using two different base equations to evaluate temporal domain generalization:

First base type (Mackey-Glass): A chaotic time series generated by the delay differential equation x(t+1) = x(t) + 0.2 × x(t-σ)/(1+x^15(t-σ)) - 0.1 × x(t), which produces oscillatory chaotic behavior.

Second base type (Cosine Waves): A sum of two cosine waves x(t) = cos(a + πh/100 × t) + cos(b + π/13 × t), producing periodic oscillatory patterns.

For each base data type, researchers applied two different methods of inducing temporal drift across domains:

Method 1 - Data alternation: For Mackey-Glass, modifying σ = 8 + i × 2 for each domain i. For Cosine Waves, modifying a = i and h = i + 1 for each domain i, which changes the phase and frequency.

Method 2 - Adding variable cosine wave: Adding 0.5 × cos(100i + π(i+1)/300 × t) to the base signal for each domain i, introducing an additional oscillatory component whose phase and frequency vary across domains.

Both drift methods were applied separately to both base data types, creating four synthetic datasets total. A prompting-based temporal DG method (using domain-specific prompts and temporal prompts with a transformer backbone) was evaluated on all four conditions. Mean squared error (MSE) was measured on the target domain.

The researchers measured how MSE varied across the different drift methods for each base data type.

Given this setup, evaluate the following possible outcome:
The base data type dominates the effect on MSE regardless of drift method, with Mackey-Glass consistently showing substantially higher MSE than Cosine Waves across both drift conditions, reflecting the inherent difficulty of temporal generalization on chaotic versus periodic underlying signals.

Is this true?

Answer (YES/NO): NO